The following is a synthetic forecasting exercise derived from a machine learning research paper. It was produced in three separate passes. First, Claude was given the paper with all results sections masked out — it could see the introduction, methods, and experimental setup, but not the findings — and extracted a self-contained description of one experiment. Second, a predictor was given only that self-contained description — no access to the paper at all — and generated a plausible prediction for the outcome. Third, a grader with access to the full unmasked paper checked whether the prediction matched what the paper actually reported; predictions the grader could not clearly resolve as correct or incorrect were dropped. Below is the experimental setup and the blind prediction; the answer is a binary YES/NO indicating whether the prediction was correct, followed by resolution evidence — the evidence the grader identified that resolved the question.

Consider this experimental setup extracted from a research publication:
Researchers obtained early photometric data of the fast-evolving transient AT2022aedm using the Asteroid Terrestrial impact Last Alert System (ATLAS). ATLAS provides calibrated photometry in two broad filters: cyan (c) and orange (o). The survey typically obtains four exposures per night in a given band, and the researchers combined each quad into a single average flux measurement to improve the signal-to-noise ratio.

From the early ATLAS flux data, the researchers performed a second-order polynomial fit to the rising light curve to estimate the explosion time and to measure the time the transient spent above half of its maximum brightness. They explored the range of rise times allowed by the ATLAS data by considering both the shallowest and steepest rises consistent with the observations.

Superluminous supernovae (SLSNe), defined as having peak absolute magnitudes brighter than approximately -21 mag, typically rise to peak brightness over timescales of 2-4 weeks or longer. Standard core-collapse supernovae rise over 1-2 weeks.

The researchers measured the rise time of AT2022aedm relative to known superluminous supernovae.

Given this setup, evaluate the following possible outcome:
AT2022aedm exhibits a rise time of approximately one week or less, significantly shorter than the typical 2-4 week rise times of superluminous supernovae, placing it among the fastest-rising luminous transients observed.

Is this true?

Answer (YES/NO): NO